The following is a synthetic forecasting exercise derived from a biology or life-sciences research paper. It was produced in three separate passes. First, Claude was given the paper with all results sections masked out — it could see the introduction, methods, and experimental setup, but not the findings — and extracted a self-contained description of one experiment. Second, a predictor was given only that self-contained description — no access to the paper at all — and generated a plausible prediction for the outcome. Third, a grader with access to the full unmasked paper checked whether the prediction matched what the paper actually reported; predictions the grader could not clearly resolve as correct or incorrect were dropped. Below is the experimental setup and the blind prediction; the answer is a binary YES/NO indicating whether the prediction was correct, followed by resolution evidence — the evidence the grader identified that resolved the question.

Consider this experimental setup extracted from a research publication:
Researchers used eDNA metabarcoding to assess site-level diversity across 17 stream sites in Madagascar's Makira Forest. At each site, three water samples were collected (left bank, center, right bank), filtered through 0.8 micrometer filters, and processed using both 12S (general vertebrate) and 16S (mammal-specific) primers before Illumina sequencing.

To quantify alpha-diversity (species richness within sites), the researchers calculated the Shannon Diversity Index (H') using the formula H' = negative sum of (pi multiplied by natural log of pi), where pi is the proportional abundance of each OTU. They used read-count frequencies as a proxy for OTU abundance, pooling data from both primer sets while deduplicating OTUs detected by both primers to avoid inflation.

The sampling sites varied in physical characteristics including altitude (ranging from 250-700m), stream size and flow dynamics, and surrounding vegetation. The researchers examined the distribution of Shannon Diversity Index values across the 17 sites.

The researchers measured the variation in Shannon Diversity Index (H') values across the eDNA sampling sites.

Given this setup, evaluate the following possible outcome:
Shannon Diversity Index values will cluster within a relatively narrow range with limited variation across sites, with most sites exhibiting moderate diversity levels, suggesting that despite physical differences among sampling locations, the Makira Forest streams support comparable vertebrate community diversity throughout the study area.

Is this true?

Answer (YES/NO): NO